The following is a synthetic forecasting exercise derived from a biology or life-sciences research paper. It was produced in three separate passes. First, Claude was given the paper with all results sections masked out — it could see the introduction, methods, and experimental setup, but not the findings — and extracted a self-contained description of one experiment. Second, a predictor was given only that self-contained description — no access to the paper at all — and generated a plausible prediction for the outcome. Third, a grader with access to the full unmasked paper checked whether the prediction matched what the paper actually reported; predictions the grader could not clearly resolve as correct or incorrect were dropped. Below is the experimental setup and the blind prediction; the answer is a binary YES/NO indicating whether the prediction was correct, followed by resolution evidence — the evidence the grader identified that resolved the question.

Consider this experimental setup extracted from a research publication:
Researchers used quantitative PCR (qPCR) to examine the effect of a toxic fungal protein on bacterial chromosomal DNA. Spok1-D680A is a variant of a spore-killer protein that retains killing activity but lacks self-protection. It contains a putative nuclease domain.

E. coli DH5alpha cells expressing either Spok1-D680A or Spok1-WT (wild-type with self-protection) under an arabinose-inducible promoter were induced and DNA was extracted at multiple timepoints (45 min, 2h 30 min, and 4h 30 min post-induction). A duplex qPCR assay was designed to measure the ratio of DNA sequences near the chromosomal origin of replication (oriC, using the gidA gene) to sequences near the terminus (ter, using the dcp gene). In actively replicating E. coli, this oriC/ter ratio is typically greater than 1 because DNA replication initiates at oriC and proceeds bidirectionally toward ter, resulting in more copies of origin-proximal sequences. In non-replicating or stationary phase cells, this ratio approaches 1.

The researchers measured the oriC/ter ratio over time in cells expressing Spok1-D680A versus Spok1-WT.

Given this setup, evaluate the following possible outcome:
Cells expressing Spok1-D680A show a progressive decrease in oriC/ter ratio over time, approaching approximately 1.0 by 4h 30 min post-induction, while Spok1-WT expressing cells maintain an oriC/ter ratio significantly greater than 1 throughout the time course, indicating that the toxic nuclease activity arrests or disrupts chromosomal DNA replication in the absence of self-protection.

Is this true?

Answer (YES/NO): NO